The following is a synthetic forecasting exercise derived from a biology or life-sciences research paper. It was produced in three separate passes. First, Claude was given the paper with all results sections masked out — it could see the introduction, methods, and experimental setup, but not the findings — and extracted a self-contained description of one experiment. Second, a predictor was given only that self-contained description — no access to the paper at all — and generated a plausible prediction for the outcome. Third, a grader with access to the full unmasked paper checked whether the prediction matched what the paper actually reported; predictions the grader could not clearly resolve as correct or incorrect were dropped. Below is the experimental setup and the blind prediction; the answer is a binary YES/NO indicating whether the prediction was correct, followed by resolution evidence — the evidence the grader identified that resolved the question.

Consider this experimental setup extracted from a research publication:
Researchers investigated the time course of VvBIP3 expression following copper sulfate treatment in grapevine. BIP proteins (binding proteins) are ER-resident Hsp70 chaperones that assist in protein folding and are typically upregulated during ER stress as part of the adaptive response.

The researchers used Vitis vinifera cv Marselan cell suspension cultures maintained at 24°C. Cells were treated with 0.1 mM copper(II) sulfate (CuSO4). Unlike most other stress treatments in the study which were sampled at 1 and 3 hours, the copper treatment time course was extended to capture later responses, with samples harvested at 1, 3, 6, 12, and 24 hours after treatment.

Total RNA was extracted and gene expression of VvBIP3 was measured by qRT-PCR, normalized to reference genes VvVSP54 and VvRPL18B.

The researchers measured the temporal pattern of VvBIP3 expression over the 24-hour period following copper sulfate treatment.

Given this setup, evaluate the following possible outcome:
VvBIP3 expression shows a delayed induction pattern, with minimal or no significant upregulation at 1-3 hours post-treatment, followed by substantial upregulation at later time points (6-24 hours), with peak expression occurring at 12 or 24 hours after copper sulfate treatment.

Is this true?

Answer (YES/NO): NO